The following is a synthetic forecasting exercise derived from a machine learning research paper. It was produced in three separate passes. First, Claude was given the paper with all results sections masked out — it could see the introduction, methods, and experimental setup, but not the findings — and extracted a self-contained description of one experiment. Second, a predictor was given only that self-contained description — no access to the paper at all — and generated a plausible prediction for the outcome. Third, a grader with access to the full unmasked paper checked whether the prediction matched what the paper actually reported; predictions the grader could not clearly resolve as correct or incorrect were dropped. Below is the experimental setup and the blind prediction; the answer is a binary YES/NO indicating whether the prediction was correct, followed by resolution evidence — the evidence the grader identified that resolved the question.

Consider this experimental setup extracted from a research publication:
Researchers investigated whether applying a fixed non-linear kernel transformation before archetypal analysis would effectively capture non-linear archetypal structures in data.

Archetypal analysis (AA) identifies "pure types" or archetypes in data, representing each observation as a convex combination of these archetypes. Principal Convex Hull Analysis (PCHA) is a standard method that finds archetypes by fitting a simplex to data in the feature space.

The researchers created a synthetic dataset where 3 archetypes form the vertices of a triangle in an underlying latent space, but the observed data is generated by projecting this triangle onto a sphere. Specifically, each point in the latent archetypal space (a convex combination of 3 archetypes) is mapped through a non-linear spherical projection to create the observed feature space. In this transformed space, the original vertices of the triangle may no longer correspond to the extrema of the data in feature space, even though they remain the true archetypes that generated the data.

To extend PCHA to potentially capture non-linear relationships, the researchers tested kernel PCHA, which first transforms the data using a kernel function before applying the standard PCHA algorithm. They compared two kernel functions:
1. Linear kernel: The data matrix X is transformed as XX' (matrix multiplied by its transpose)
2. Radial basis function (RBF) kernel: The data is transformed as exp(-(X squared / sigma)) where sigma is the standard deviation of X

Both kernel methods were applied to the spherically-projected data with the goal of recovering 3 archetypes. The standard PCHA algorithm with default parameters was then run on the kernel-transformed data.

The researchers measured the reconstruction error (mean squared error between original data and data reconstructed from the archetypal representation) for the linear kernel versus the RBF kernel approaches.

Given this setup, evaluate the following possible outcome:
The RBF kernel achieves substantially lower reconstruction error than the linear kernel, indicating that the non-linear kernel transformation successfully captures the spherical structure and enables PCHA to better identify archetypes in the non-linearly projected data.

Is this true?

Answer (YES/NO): NO